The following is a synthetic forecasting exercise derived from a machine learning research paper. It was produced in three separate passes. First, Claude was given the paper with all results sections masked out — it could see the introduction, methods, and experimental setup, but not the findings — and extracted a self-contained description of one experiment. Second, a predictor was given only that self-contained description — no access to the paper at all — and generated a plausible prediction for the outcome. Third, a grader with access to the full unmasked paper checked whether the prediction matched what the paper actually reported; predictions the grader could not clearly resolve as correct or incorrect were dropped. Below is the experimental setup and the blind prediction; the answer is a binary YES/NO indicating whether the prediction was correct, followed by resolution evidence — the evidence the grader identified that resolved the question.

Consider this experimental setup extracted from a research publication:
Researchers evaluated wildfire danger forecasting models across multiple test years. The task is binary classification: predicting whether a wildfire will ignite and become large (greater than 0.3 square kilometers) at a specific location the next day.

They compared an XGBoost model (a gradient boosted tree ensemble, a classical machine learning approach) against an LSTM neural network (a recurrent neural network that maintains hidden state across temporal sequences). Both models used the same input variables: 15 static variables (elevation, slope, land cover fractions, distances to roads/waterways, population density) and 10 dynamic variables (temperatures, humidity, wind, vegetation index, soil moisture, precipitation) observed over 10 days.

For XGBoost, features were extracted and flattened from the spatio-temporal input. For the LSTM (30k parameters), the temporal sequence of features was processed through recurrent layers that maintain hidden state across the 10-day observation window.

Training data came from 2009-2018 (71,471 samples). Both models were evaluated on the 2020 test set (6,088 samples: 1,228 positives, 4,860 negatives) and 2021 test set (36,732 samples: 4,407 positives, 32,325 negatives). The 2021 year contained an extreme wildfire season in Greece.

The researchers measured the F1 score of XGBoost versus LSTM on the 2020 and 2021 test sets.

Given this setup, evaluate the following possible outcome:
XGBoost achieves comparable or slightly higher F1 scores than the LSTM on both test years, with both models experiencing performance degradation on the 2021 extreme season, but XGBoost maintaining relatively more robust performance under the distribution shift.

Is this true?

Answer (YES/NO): NO